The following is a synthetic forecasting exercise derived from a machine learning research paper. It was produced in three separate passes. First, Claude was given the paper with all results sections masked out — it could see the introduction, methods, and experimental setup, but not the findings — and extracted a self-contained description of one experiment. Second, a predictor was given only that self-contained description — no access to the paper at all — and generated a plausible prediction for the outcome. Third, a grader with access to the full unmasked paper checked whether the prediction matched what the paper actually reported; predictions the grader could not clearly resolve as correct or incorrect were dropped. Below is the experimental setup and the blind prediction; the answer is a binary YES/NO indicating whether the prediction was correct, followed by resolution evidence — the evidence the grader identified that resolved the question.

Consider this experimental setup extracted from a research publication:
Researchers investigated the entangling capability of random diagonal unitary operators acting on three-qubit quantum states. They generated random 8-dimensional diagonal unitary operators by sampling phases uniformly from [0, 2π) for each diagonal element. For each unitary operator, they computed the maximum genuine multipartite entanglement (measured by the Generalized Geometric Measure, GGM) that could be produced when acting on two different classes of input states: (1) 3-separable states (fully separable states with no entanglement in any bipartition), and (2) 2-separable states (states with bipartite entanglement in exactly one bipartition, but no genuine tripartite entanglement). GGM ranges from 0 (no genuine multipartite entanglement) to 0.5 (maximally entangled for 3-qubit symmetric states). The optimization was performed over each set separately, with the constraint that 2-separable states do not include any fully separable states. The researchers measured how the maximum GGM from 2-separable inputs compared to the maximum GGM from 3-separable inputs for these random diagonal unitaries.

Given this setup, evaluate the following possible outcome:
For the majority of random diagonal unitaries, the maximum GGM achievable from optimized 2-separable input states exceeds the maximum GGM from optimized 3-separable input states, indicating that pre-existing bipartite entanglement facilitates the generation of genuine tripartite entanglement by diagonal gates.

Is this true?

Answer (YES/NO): YES